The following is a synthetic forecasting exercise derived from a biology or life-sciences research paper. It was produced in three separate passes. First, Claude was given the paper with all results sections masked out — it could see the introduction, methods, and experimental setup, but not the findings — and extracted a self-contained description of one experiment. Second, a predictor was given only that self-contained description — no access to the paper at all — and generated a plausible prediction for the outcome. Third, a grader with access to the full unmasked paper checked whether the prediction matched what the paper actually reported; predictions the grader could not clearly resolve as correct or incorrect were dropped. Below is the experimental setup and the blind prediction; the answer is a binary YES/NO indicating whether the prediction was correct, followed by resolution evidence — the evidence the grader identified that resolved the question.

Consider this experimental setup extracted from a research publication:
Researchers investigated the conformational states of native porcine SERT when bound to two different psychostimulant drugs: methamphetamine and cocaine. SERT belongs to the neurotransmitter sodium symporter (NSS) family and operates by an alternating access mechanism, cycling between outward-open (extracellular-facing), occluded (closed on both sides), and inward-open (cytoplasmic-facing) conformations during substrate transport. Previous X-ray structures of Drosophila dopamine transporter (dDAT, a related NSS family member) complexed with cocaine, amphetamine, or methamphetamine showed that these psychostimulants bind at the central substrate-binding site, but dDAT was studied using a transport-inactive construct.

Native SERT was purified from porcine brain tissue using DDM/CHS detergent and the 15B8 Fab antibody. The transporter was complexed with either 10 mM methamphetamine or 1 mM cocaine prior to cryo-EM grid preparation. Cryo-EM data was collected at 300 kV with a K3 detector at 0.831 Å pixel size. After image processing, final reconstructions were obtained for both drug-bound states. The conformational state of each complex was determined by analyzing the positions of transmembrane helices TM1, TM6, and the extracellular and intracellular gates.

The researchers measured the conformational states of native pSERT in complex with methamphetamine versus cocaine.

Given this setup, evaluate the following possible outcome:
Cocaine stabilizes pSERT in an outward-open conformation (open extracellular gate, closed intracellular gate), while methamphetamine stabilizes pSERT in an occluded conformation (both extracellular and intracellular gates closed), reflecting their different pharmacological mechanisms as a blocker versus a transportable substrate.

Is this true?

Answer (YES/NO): NO